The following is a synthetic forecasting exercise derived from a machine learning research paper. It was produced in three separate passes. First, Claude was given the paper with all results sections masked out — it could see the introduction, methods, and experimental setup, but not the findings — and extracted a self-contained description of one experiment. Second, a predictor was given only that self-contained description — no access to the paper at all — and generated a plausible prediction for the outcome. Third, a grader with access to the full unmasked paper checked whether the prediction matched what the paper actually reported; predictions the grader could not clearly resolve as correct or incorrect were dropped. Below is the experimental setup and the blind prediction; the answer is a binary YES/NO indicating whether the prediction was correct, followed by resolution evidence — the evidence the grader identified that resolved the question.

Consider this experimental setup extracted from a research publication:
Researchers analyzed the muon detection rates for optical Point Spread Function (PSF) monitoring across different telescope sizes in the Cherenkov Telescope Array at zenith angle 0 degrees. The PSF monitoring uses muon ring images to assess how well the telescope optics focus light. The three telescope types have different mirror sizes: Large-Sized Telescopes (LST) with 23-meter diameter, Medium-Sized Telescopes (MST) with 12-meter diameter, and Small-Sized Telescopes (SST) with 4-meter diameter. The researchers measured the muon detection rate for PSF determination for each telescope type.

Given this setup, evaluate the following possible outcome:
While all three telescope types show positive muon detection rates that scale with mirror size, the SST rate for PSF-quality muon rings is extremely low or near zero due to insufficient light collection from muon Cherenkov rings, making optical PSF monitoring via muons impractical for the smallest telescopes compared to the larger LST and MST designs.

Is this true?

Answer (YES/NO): NO